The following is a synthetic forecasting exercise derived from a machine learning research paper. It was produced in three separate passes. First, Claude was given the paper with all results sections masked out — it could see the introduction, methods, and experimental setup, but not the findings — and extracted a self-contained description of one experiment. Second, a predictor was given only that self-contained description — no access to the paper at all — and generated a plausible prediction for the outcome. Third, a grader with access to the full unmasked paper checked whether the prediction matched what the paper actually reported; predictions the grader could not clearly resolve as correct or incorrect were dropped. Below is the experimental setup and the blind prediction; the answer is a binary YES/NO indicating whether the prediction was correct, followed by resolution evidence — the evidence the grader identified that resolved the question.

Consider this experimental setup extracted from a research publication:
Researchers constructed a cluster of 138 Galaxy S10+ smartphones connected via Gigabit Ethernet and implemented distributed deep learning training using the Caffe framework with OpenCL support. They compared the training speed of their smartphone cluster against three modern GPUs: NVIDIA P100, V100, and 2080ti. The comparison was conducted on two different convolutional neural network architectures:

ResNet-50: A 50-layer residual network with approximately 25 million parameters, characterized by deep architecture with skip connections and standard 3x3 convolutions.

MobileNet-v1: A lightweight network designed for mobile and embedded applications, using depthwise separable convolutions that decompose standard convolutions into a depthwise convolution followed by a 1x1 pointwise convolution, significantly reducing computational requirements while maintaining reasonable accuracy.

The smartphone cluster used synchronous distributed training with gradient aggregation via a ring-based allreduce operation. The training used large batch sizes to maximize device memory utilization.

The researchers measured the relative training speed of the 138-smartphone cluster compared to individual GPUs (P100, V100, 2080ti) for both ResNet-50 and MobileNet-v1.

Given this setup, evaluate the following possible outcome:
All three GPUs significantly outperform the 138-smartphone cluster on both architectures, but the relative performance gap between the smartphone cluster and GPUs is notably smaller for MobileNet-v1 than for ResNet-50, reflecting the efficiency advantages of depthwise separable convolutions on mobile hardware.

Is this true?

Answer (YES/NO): NO